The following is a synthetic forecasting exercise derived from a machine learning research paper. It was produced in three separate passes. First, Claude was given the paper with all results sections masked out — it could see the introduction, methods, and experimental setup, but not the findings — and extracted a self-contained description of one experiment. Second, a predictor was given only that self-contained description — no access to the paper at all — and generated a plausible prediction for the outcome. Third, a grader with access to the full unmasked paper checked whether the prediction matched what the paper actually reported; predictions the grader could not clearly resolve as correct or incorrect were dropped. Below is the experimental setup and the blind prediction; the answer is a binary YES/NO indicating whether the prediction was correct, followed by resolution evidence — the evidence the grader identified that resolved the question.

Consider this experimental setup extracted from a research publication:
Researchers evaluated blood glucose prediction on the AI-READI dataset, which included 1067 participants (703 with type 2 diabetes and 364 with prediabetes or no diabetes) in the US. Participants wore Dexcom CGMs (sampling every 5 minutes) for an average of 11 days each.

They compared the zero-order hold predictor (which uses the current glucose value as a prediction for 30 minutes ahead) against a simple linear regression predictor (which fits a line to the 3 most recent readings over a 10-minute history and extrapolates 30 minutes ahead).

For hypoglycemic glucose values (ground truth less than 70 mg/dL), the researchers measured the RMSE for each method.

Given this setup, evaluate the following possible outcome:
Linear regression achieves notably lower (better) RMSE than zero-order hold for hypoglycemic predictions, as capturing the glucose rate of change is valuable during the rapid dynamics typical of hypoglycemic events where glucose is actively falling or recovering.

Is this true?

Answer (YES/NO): NO